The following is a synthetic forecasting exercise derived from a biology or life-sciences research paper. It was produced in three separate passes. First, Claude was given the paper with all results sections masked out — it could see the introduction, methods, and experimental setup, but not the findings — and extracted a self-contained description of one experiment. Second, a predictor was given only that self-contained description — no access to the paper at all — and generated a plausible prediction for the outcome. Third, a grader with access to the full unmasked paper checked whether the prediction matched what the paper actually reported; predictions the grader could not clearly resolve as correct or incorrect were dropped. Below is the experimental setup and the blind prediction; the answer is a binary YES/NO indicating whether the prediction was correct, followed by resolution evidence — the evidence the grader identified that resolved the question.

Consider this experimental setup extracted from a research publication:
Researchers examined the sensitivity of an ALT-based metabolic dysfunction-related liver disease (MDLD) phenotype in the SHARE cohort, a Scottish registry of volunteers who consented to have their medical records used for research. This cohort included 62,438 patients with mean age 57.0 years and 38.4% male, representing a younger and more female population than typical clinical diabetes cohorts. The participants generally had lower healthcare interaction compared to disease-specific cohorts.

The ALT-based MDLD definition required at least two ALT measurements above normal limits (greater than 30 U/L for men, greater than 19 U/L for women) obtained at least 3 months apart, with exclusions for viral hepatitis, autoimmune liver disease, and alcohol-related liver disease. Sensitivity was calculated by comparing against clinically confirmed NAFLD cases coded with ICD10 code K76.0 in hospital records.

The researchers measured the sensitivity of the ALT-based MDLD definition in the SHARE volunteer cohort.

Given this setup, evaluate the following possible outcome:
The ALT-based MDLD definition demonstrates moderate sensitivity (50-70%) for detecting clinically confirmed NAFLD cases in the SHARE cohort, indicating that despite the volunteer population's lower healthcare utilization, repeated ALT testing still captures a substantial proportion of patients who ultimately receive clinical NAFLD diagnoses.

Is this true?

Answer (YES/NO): NO